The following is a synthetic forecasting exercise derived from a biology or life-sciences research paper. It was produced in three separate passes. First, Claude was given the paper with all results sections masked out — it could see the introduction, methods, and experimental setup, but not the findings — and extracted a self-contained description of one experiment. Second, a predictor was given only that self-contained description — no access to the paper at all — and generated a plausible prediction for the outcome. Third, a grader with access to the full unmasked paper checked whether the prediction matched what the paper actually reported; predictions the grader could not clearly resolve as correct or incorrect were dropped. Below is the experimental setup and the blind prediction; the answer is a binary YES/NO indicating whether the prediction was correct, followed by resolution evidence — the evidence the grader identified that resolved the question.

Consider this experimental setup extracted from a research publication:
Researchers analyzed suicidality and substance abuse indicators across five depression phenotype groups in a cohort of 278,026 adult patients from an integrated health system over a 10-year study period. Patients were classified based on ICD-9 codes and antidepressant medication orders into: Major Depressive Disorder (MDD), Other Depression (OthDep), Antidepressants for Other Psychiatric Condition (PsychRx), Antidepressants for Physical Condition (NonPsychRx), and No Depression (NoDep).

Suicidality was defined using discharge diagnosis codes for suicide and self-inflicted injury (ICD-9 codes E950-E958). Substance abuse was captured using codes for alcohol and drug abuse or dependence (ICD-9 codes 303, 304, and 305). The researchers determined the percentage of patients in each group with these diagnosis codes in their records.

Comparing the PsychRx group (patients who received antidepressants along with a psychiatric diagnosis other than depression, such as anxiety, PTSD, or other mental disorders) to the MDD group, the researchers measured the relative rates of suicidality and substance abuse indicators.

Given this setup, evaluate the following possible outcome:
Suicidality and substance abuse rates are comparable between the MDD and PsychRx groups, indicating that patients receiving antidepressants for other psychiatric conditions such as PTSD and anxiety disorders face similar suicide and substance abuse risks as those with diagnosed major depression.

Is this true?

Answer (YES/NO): NO